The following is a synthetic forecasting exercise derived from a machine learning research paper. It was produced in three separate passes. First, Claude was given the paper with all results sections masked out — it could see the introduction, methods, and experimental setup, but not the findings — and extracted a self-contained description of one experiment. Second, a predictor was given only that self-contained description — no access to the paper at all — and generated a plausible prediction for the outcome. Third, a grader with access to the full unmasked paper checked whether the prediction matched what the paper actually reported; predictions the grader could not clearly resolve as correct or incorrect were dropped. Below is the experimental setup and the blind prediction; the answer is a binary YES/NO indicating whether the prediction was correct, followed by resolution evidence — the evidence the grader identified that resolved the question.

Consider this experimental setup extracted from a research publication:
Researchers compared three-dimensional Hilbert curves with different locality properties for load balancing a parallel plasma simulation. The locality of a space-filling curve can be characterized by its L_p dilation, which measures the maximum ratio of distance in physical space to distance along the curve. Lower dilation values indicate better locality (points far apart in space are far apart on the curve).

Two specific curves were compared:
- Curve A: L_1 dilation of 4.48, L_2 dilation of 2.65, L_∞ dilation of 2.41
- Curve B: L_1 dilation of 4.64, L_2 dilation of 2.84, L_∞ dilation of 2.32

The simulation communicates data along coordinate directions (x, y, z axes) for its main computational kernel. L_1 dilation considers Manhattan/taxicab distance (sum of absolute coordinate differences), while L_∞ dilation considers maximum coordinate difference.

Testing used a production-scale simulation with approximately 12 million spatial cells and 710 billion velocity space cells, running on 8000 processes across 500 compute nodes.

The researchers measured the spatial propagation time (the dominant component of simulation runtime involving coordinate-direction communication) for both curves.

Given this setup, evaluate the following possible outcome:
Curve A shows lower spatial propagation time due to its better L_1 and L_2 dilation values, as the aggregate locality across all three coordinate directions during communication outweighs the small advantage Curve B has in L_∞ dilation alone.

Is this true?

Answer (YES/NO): YES